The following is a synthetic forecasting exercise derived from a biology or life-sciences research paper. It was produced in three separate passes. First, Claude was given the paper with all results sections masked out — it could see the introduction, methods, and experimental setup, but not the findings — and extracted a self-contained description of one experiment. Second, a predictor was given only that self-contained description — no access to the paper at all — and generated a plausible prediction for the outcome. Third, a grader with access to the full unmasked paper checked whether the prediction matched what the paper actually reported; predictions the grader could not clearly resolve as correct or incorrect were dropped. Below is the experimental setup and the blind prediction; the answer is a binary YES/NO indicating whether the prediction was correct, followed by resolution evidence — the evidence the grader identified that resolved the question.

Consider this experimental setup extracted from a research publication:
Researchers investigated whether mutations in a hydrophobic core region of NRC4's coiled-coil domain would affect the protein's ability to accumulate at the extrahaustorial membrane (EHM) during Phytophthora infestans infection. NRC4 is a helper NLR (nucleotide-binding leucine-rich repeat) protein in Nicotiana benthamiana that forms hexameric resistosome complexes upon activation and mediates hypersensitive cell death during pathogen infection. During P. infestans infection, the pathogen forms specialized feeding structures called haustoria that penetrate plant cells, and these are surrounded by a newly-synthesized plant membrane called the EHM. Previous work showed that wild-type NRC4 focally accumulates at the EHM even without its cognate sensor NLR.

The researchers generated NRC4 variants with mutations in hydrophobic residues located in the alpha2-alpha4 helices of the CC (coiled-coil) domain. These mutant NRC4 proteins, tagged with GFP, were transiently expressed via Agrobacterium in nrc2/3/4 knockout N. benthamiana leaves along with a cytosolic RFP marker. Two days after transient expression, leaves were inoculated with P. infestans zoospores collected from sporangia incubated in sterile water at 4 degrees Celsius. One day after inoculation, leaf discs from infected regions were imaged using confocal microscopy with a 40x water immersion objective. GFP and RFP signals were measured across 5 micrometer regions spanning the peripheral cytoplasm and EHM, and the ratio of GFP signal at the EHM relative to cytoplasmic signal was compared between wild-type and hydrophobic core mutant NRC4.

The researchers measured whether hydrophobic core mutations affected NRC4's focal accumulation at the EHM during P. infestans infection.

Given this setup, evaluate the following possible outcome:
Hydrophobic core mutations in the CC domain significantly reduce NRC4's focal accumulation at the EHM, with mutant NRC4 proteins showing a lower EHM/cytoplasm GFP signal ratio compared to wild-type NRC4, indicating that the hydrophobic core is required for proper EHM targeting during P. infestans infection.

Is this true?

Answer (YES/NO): NO